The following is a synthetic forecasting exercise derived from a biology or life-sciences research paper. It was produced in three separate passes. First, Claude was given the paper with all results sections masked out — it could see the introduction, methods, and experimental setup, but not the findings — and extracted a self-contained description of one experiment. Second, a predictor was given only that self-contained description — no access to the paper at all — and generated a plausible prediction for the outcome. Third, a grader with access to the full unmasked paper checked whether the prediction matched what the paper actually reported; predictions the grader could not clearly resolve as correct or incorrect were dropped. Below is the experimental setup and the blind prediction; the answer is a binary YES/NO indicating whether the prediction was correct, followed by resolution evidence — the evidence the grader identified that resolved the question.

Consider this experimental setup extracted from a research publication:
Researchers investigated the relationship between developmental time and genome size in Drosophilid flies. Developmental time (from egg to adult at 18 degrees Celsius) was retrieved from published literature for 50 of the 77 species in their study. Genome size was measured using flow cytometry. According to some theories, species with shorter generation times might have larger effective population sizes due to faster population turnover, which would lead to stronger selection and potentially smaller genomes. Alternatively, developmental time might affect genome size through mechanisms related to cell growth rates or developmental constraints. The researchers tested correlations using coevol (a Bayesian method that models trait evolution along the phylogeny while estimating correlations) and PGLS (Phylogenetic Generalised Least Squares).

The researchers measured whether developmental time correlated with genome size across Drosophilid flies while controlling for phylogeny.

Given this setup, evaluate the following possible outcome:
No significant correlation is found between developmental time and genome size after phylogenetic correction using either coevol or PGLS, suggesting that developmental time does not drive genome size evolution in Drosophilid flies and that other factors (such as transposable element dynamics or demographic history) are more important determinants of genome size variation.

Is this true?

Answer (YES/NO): YES